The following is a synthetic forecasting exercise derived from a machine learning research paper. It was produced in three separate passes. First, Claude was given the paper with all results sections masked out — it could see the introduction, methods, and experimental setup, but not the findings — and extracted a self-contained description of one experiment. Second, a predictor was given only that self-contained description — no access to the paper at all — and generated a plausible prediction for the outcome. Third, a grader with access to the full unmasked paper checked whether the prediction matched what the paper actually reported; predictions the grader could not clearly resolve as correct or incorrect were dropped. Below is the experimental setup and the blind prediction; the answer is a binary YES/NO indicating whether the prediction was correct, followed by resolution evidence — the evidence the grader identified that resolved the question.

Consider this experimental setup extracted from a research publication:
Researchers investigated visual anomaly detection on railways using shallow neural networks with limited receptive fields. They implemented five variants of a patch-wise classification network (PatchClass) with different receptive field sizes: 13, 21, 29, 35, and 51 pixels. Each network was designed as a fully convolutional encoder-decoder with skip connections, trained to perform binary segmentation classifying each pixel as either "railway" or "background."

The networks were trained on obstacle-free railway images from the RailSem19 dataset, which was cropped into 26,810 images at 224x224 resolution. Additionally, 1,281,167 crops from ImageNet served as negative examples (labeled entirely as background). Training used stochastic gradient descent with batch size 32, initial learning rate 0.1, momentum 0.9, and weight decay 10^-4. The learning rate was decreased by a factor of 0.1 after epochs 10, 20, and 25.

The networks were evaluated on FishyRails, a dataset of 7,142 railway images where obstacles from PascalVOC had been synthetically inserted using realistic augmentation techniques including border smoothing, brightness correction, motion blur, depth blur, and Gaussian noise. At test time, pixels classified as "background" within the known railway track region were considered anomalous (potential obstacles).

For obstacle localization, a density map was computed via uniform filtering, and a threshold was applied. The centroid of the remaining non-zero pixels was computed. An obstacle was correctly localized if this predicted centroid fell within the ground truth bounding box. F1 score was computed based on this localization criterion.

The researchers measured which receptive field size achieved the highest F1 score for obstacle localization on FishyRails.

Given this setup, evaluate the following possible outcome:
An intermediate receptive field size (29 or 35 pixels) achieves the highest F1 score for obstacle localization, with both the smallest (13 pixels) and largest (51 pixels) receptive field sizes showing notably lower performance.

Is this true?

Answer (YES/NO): NO